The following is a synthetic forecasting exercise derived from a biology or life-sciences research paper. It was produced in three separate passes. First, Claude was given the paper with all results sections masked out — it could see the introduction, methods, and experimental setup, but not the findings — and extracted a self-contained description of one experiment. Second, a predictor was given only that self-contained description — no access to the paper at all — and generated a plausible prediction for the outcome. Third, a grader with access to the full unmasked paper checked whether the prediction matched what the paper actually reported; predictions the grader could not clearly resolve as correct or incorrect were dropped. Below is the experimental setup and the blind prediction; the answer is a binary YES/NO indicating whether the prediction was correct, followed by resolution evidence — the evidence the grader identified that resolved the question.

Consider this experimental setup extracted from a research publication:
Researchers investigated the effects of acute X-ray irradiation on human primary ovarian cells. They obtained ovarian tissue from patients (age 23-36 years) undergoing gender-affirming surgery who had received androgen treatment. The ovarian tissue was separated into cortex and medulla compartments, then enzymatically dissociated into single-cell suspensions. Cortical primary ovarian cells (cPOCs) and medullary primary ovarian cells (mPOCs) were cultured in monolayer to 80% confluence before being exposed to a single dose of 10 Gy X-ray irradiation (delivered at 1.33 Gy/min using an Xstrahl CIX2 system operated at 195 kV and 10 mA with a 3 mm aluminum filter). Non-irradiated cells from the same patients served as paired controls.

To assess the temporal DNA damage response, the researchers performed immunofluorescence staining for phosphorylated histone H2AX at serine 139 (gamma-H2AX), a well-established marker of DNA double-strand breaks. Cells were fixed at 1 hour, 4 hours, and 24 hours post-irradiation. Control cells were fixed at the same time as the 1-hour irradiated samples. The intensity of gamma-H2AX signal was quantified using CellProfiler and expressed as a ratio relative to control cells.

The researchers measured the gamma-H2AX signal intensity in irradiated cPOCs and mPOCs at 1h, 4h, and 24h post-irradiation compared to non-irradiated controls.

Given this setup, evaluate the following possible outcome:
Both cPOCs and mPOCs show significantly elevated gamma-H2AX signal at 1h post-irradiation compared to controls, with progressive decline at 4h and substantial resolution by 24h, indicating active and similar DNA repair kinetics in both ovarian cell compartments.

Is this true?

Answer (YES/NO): NO